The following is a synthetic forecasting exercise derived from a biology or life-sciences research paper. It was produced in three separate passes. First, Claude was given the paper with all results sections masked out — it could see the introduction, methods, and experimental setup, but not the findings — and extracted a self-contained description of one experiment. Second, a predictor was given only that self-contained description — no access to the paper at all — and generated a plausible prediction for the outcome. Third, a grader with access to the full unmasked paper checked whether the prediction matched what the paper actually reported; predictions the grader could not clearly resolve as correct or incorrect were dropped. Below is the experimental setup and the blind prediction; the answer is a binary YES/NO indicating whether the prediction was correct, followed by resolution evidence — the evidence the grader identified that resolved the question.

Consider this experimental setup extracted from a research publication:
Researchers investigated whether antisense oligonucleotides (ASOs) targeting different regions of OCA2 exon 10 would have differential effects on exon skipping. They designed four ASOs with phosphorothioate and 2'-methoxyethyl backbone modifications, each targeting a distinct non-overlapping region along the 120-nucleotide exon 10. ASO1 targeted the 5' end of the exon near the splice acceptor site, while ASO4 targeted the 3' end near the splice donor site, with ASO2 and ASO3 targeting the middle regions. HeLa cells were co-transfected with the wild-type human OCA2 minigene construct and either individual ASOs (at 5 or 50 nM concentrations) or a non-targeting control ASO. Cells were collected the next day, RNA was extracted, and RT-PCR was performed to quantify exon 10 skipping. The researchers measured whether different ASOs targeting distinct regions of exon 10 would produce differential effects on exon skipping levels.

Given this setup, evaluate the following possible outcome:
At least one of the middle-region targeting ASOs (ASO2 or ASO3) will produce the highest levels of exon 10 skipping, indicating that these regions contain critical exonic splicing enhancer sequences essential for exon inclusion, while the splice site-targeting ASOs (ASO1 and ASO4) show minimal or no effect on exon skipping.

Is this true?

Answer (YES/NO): NO